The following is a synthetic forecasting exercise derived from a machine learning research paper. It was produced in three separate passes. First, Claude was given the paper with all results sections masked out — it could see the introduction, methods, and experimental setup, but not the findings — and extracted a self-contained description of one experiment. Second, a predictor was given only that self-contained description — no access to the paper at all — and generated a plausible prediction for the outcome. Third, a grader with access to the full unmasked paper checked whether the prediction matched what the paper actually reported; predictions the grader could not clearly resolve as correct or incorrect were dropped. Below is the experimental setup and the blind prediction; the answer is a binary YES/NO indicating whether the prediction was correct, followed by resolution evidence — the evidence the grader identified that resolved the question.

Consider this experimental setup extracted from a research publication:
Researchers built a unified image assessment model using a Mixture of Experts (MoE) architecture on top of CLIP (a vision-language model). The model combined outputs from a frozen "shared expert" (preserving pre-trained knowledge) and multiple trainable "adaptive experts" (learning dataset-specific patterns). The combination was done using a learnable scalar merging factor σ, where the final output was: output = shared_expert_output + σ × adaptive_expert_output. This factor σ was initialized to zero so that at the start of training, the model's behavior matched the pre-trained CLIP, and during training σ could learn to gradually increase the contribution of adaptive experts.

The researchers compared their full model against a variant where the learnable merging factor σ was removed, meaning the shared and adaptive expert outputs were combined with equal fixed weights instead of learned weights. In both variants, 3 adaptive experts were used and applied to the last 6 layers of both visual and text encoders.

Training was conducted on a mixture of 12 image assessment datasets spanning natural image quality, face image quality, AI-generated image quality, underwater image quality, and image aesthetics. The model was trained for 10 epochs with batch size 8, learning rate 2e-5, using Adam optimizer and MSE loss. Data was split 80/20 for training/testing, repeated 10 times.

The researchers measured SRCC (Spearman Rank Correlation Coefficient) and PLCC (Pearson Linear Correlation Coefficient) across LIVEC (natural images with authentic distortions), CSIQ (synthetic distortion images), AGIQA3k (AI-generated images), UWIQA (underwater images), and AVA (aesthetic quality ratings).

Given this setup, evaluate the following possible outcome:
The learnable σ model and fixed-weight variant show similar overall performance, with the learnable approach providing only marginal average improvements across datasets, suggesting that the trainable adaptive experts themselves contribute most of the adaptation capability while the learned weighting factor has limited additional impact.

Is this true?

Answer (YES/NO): NO